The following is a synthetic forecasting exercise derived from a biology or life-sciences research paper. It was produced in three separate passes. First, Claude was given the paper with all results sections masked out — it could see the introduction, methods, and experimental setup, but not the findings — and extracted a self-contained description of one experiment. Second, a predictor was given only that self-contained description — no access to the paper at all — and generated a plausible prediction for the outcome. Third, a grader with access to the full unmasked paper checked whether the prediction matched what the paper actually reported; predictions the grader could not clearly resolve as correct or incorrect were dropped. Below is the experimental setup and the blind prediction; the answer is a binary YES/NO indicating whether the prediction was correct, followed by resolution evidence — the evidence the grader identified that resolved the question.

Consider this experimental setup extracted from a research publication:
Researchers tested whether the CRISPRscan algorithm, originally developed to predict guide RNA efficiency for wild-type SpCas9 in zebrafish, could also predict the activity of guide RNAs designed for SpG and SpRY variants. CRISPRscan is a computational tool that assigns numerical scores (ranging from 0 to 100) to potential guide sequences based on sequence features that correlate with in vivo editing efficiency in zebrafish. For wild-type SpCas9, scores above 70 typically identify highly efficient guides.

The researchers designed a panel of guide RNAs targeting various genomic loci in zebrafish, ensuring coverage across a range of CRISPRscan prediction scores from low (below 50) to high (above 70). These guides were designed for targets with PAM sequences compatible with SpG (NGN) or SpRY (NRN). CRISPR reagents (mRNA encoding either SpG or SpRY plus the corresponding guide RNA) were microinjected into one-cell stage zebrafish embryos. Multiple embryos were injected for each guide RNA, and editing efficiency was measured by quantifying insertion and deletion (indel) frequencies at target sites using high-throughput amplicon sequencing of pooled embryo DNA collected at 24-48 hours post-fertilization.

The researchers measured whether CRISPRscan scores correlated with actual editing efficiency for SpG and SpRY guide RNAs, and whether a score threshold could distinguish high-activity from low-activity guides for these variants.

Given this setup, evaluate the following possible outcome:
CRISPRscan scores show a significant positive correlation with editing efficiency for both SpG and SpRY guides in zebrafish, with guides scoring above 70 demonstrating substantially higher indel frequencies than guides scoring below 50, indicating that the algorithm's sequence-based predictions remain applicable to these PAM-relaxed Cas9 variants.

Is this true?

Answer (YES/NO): NO